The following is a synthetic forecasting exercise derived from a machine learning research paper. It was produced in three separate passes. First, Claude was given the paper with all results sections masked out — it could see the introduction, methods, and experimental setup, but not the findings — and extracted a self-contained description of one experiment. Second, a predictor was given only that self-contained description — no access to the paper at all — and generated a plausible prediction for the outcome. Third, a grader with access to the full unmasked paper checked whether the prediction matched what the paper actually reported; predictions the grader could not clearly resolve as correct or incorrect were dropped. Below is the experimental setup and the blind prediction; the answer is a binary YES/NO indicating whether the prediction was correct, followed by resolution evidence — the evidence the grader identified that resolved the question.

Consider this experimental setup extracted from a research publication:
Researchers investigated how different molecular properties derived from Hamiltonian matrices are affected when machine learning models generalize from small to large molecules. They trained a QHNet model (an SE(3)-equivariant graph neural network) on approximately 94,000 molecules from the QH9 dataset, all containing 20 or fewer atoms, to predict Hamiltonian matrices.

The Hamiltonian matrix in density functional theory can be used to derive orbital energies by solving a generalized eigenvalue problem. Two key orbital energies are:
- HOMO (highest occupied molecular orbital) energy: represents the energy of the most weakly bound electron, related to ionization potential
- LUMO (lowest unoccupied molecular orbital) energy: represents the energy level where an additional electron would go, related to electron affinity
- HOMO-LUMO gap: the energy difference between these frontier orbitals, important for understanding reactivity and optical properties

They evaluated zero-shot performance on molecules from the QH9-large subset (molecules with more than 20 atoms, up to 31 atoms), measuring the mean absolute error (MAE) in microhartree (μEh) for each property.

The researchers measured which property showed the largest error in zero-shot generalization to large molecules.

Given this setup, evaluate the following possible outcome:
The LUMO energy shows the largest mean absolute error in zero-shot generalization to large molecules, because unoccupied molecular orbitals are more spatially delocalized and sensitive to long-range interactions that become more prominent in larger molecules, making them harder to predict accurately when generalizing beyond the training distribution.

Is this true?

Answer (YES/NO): YES